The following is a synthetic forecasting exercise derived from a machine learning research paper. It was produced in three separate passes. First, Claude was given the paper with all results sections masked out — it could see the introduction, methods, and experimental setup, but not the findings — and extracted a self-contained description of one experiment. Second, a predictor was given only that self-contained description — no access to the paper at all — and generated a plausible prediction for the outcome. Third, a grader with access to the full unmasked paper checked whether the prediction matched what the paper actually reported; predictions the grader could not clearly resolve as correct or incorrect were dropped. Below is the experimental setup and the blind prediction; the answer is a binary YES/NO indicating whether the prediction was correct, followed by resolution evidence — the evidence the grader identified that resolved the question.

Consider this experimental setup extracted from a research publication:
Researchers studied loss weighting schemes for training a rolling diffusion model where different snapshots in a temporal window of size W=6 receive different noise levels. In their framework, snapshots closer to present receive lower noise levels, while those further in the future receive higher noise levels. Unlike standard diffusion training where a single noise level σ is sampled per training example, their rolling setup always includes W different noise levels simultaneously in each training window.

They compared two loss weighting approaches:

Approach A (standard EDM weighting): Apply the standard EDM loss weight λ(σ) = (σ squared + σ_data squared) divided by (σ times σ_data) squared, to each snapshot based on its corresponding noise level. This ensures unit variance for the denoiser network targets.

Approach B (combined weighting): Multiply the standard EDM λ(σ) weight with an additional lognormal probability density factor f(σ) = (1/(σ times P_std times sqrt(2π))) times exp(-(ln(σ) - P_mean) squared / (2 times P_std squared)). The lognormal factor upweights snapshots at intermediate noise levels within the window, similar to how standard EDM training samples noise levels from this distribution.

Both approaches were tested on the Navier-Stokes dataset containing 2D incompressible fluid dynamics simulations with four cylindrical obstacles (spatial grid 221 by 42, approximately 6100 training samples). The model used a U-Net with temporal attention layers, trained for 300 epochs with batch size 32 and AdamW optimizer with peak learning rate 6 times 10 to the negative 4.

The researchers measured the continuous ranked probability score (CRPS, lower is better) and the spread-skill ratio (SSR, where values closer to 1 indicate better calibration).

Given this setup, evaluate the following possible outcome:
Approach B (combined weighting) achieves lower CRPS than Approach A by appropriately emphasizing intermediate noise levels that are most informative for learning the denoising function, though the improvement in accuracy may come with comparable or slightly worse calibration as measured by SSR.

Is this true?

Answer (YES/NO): NO